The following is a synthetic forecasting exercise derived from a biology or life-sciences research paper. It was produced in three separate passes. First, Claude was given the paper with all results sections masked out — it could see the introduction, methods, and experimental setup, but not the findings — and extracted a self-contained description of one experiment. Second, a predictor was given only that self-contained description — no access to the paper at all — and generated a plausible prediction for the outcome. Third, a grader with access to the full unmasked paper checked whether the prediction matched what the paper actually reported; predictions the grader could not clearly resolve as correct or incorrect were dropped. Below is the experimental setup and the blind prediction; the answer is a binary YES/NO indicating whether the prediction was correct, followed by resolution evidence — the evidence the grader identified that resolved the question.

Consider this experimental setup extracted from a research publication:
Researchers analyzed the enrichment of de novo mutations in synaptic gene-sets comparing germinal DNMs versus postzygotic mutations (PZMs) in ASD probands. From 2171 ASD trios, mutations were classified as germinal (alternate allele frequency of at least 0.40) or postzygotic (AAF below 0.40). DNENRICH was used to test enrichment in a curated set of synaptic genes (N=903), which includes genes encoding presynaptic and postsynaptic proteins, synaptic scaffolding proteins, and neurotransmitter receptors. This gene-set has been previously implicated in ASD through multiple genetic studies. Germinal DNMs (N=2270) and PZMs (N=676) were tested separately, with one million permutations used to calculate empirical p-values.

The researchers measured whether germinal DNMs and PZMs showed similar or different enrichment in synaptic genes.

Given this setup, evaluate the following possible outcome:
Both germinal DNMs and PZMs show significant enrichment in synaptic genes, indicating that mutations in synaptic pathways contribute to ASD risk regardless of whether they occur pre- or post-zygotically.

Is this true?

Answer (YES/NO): NO